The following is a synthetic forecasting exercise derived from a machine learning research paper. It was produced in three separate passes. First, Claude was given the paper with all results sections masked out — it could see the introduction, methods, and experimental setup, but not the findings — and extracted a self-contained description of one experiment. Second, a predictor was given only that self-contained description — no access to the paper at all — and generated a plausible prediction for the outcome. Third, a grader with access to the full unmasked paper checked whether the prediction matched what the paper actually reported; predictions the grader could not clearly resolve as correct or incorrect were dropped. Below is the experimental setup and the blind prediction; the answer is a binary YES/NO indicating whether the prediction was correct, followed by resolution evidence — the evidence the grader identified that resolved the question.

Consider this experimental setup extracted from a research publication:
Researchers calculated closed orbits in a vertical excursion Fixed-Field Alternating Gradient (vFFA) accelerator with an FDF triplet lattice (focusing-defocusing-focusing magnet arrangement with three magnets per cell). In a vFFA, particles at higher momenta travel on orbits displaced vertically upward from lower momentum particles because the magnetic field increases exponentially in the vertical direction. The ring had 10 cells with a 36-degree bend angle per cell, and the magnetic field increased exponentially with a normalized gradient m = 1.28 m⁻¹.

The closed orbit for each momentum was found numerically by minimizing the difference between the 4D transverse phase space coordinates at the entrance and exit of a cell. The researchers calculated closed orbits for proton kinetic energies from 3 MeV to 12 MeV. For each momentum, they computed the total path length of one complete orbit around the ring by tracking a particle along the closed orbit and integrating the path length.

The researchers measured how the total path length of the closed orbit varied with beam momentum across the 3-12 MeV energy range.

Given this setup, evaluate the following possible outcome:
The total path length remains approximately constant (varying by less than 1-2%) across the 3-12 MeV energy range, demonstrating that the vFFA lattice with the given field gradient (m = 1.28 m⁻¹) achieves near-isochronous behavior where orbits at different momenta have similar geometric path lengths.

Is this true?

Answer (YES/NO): YES